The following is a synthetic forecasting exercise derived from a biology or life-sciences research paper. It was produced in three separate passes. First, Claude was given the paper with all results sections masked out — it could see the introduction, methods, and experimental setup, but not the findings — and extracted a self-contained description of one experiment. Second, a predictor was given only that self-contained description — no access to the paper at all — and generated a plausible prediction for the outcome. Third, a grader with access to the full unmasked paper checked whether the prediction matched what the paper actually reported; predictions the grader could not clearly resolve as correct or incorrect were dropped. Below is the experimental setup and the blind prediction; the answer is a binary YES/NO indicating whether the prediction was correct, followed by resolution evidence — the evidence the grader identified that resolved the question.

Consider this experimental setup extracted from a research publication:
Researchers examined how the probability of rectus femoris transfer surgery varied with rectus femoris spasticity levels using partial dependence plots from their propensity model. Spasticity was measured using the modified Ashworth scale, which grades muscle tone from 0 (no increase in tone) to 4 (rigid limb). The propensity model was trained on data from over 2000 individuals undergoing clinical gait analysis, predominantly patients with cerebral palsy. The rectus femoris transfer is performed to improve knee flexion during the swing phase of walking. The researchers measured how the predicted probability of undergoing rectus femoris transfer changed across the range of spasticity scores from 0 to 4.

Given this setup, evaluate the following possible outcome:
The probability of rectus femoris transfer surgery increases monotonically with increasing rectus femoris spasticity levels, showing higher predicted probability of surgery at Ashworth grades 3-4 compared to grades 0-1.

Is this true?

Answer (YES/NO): NO